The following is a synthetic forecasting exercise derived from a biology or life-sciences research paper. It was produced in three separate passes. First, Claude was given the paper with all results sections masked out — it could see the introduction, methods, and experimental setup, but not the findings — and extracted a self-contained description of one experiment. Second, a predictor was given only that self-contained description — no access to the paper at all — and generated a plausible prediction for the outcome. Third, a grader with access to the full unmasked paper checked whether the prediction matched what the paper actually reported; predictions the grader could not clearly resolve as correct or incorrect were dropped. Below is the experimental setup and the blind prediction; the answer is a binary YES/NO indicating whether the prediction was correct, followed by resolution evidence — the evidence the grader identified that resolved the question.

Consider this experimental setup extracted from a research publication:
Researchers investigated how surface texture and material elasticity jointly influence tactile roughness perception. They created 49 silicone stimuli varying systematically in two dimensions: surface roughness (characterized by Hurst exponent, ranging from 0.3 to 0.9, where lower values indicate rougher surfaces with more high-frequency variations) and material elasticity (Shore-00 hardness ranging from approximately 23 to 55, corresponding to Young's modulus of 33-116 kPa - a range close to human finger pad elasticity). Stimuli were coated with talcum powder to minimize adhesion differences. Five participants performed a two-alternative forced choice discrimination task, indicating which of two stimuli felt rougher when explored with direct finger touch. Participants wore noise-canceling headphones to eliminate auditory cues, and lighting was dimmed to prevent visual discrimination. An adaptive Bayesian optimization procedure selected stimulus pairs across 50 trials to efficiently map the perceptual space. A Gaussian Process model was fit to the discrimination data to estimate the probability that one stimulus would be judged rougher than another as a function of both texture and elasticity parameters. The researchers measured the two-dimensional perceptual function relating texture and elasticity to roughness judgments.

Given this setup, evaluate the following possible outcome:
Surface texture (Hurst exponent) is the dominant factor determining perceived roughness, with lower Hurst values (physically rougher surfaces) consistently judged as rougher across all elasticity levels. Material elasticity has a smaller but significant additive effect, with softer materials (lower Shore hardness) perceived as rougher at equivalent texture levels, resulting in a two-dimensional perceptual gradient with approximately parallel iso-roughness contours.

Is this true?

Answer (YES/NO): NO